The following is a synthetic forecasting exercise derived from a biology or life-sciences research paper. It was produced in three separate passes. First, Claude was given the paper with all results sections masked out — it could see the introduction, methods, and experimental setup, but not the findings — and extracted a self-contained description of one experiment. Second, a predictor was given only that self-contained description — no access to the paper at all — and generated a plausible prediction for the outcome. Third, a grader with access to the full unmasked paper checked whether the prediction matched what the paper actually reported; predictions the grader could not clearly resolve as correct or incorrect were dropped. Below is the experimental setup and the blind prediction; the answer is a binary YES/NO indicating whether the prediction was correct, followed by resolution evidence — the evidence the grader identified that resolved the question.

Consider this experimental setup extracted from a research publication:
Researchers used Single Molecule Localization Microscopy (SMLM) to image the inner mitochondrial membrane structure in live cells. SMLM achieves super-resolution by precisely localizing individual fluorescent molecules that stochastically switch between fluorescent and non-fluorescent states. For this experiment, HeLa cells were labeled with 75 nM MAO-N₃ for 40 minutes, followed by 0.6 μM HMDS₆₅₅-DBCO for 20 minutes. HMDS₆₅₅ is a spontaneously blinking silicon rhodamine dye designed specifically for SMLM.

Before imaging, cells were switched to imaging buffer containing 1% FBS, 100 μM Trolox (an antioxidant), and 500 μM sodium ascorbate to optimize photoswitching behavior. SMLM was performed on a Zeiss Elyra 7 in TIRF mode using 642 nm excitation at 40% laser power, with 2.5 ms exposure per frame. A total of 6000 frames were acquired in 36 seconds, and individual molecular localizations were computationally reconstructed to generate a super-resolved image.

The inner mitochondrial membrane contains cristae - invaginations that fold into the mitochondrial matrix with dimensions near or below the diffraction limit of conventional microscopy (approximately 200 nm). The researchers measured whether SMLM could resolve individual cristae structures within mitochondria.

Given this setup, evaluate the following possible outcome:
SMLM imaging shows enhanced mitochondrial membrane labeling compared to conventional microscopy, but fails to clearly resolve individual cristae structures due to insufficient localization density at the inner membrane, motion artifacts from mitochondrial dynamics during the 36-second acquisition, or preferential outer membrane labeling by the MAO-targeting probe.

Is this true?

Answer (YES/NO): NO